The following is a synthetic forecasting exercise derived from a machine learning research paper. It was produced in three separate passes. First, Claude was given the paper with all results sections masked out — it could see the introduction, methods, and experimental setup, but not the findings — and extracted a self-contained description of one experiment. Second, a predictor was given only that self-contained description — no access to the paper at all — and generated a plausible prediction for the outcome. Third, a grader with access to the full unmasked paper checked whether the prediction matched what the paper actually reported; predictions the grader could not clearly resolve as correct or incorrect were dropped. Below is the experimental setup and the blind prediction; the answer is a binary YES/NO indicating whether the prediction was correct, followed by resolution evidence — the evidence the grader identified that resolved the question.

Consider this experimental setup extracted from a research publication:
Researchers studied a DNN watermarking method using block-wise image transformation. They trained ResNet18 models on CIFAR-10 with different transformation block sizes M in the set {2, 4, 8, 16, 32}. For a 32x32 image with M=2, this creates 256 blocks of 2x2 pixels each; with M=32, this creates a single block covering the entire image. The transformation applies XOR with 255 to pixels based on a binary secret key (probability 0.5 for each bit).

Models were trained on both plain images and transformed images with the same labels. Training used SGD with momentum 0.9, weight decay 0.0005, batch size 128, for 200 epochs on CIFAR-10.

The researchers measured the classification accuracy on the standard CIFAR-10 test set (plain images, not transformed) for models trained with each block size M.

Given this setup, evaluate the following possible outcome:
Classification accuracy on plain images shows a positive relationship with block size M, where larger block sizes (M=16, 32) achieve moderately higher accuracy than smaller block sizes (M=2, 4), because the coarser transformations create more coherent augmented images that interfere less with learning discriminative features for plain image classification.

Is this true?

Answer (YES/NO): NO